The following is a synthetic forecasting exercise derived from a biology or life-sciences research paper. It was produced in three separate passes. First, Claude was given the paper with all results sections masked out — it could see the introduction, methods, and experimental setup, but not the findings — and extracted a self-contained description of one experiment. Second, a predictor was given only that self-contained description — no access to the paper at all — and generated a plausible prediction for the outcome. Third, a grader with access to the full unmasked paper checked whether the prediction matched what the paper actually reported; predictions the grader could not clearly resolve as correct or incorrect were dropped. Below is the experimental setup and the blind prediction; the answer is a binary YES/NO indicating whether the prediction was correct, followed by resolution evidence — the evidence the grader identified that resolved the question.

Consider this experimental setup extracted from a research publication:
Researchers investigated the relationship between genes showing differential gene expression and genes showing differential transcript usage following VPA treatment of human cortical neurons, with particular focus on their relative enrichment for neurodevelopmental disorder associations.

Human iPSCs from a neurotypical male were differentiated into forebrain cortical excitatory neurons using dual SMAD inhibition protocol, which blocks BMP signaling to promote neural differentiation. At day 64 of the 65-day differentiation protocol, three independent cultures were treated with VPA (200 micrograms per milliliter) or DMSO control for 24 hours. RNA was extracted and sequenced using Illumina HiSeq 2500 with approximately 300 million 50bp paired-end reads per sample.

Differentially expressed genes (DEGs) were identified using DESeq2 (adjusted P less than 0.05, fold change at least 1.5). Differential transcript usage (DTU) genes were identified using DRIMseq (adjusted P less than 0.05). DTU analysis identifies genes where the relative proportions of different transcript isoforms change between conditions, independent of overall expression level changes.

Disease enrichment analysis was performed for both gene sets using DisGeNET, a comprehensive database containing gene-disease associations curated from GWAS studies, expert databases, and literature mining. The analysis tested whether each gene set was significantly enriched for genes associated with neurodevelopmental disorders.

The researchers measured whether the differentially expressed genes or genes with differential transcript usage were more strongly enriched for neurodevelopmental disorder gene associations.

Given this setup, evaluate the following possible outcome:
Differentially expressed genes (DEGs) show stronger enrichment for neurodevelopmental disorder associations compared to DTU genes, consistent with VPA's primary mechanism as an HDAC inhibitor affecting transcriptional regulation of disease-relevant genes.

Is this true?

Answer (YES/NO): NO